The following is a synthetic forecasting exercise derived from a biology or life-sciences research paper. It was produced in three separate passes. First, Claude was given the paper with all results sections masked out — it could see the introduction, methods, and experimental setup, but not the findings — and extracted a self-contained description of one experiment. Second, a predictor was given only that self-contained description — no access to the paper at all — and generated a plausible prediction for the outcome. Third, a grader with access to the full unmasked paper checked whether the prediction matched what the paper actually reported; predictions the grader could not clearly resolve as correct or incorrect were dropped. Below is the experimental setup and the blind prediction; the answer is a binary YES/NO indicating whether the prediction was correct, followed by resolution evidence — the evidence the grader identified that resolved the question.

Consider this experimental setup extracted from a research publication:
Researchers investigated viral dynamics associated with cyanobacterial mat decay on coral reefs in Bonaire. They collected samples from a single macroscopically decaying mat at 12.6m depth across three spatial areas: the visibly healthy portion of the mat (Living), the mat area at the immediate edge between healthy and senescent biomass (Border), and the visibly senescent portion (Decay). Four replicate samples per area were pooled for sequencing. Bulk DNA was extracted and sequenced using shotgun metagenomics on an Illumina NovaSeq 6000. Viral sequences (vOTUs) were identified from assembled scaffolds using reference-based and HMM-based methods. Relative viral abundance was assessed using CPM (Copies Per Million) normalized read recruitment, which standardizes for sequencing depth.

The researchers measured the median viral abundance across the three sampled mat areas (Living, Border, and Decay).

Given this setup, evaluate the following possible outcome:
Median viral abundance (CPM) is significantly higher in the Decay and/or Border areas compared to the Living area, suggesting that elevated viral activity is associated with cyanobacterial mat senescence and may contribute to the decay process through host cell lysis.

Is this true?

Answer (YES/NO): NO